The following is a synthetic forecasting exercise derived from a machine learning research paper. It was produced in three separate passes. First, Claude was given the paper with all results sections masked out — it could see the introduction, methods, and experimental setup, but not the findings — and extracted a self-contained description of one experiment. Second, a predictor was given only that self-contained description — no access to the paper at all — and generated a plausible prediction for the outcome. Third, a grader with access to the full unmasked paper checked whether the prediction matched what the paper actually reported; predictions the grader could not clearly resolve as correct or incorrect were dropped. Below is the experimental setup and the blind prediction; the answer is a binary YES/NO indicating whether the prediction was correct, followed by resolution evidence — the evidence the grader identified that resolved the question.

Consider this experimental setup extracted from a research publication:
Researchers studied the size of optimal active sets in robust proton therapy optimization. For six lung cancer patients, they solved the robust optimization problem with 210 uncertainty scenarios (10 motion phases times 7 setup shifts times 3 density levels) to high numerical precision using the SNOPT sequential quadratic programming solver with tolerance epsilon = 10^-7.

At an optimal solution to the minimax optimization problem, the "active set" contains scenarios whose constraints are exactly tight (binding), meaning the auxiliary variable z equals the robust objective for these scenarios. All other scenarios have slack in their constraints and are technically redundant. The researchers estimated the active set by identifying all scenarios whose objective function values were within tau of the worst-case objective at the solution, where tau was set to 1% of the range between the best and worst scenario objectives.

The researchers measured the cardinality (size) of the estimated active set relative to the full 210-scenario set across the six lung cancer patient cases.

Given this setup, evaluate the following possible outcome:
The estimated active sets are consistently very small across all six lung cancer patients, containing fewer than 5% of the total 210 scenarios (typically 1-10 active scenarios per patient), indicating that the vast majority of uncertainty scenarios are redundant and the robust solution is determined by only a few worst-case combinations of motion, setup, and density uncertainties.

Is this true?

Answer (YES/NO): NO